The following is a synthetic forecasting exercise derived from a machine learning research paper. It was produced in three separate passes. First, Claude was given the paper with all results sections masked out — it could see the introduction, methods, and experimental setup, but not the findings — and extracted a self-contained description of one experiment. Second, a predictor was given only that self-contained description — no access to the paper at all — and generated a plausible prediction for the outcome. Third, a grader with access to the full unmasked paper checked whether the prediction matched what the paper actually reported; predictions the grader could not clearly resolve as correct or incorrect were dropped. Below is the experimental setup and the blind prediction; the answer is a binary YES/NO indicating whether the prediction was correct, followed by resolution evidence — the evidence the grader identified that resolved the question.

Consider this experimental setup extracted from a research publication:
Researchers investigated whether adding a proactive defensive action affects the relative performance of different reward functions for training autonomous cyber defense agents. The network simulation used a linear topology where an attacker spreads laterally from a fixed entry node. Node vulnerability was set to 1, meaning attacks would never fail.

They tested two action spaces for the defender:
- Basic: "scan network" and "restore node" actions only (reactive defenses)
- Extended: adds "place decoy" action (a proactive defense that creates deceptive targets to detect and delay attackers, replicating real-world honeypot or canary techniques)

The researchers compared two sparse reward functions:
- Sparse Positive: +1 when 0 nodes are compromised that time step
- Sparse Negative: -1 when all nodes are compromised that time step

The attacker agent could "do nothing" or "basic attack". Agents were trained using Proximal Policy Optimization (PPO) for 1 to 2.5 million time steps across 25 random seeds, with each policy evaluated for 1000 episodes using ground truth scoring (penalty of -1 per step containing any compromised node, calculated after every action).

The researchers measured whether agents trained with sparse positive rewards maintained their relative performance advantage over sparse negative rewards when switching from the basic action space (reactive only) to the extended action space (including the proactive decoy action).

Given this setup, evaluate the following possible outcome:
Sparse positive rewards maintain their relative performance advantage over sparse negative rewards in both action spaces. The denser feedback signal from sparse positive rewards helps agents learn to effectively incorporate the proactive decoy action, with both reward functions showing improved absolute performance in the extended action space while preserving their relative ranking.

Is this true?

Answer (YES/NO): NO